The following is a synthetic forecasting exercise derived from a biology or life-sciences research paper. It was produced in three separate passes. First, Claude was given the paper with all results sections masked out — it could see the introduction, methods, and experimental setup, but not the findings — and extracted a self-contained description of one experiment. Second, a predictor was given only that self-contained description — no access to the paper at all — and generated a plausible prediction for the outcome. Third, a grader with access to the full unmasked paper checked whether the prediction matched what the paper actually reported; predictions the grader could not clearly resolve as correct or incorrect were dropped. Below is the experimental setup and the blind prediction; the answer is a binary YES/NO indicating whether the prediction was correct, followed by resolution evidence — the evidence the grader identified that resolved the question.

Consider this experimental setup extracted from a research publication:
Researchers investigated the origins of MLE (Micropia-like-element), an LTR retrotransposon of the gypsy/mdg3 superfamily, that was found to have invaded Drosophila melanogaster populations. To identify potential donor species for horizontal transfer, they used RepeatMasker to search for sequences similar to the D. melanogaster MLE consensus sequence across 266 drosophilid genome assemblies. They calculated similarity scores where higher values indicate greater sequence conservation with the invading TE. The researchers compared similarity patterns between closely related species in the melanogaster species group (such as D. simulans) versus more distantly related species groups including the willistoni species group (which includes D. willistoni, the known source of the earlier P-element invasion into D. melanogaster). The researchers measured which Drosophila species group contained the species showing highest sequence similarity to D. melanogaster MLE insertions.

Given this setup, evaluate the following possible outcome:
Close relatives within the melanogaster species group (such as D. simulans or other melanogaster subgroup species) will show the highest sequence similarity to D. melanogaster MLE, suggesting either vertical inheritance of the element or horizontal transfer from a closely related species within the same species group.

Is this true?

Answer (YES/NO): NO